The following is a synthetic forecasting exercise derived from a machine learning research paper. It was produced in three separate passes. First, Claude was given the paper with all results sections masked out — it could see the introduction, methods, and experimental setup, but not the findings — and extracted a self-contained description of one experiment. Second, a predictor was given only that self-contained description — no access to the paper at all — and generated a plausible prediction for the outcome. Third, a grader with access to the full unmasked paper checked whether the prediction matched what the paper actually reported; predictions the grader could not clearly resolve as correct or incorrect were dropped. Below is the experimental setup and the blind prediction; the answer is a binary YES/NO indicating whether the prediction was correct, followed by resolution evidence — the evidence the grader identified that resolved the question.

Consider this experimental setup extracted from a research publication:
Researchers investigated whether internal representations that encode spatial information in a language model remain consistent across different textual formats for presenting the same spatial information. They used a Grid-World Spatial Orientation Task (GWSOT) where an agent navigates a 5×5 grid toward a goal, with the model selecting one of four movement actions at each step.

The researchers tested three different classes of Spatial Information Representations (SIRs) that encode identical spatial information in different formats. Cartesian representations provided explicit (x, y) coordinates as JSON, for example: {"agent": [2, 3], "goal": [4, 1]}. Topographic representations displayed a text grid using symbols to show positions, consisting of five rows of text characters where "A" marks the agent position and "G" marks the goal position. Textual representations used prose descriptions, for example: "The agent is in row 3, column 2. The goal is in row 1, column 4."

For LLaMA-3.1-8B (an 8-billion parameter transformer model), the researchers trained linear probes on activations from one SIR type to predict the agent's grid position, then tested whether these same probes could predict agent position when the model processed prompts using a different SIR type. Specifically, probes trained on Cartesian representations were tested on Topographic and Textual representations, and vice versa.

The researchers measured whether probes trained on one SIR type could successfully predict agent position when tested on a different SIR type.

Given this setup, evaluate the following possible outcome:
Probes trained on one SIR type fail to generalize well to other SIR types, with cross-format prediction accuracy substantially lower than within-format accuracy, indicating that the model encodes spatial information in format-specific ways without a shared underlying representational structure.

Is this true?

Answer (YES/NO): NO